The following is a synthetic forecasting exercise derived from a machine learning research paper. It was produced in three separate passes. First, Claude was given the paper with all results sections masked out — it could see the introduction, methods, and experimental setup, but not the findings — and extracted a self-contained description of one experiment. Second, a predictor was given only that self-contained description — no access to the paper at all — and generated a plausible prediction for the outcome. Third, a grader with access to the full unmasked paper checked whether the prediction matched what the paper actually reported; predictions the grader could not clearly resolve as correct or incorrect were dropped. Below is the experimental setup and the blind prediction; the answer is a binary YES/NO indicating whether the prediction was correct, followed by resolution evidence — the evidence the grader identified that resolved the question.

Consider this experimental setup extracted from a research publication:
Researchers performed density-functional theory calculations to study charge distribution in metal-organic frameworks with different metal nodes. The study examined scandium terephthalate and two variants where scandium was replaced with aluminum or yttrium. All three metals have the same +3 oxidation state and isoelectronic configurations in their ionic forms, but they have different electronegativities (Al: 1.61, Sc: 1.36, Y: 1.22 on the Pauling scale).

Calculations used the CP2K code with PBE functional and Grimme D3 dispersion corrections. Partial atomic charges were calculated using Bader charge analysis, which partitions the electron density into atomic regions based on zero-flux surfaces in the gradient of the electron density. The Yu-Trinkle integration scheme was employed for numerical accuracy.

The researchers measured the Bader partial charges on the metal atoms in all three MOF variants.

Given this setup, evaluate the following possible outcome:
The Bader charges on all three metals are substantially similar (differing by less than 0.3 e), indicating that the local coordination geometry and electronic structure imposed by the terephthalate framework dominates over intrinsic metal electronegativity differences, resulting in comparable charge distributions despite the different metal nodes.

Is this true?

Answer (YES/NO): NO